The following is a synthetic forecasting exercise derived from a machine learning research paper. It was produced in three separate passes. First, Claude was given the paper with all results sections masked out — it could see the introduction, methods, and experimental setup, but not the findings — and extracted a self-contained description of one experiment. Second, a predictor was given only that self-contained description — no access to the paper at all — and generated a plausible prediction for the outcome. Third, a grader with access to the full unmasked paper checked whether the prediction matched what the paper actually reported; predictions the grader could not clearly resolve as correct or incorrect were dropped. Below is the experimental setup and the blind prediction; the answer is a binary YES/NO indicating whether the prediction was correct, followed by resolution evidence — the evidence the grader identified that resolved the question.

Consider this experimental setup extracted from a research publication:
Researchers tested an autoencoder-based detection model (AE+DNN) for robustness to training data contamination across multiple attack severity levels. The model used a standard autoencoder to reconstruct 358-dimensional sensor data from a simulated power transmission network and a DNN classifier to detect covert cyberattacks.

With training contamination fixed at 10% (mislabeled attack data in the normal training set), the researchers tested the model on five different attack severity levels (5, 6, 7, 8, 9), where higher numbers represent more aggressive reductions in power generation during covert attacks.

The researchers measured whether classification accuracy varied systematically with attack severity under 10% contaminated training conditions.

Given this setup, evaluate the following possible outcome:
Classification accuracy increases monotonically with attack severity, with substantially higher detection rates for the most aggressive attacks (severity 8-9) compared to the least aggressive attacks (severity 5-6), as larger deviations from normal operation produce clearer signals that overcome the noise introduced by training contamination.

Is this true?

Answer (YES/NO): NO